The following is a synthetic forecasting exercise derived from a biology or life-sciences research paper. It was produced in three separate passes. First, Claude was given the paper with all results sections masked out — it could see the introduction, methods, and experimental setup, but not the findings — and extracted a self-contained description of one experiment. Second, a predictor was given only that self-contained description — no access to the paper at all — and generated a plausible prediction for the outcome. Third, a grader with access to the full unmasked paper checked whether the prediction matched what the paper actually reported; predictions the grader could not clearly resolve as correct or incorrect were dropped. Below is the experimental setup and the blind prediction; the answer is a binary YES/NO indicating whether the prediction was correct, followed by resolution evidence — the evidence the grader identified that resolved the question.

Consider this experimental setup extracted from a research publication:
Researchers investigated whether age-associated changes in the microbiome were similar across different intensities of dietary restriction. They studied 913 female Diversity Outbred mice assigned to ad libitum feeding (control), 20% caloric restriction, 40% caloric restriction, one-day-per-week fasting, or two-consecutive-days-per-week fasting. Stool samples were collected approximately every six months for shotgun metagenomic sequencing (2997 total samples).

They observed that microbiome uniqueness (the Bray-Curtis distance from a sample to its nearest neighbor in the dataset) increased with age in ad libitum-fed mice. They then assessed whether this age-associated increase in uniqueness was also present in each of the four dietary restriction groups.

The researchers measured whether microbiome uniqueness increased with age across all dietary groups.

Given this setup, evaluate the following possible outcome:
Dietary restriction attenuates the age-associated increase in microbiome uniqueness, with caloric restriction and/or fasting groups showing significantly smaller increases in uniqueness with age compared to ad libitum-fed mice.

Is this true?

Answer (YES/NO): NO